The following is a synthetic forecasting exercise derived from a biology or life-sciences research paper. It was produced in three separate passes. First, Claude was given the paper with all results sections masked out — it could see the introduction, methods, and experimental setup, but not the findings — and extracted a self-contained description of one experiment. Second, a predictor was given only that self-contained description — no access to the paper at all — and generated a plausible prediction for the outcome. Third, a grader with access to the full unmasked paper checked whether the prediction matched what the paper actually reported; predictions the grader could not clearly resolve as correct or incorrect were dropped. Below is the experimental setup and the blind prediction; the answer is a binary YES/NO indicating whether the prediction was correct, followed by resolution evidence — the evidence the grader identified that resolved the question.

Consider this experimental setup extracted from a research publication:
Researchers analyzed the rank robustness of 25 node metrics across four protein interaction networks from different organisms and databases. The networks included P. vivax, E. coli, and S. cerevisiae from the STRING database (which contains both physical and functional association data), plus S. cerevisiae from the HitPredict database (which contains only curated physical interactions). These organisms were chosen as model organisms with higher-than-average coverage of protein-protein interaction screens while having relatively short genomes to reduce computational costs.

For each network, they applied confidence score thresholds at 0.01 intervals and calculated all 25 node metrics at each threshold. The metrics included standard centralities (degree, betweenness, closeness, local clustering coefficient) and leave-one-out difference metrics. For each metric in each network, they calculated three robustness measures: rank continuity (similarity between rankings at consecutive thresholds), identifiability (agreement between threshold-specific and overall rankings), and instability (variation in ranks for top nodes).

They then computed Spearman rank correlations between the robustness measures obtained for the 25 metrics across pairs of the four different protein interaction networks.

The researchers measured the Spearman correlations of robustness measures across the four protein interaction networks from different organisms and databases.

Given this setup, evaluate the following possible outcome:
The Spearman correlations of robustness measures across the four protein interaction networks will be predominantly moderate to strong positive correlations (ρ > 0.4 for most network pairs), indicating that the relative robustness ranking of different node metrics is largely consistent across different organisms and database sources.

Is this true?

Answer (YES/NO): YES